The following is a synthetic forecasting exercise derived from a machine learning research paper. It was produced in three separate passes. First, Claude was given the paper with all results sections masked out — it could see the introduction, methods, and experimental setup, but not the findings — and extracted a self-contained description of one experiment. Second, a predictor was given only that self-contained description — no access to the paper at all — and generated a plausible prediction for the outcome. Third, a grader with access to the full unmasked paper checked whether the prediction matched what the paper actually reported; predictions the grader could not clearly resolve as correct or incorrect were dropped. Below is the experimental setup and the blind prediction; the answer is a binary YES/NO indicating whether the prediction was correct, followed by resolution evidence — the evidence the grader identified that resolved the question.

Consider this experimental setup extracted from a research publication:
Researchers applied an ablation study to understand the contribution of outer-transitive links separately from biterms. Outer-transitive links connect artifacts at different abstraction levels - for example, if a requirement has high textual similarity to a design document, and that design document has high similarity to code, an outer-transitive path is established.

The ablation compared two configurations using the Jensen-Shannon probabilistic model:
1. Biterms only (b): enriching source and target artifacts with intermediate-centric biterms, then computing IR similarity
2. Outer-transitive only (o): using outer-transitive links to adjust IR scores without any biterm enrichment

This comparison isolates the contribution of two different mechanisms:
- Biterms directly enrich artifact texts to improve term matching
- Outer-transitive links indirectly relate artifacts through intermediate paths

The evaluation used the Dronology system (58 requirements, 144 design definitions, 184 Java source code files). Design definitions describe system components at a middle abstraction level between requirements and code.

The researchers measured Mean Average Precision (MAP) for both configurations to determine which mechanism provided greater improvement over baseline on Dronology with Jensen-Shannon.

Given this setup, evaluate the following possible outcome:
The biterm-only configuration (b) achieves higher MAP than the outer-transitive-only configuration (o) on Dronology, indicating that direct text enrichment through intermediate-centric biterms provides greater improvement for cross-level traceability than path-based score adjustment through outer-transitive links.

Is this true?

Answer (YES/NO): YES